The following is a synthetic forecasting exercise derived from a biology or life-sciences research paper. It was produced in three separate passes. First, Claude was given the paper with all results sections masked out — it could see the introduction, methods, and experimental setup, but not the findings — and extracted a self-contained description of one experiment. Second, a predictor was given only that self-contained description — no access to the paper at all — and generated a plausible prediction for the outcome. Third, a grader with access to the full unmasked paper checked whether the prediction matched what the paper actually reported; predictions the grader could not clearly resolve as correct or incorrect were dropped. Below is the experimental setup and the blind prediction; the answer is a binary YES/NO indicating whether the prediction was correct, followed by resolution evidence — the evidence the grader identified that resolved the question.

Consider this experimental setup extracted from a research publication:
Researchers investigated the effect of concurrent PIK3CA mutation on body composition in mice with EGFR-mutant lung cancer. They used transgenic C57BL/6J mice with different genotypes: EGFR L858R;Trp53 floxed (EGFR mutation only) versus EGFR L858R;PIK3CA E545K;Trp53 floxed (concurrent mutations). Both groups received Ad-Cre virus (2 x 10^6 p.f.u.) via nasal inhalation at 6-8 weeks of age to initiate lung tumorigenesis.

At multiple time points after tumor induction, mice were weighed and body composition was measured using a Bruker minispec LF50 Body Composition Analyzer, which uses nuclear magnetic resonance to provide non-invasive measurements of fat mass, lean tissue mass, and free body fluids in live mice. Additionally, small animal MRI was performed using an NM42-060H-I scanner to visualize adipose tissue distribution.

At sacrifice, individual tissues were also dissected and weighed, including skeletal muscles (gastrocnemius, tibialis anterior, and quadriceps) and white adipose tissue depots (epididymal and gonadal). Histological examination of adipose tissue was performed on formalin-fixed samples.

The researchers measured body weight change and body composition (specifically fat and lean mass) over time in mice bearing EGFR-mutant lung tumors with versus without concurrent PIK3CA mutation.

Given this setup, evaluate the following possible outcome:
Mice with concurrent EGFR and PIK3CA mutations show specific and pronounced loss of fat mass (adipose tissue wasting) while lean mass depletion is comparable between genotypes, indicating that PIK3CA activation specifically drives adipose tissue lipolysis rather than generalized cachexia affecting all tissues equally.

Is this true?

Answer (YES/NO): NO